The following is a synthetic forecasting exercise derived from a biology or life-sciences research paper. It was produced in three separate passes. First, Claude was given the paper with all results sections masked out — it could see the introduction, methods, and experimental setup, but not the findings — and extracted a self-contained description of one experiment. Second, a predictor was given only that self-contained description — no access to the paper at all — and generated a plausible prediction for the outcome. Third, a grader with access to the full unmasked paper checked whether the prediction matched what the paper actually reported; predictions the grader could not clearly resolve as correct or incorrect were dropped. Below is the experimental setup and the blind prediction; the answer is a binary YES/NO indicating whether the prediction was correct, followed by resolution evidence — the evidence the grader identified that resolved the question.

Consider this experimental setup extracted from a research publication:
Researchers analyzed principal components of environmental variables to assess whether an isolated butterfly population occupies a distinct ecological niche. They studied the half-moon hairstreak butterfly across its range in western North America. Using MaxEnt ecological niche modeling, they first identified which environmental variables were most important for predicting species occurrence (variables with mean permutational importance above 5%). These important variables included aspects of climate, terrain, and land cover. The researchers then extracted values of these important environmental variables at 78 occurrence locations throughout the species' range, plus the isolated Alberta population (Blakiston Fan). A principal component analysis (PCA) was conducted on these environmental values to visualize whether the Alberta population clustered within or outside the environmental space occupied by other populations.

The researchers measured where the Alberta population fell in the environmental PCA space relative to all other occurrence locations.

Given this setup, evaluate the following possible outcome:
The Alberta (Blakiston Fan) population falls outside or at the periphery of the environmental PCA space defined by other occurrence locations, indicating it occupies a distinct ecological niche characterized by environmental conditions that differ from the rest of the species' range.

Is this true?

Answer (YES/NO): YES